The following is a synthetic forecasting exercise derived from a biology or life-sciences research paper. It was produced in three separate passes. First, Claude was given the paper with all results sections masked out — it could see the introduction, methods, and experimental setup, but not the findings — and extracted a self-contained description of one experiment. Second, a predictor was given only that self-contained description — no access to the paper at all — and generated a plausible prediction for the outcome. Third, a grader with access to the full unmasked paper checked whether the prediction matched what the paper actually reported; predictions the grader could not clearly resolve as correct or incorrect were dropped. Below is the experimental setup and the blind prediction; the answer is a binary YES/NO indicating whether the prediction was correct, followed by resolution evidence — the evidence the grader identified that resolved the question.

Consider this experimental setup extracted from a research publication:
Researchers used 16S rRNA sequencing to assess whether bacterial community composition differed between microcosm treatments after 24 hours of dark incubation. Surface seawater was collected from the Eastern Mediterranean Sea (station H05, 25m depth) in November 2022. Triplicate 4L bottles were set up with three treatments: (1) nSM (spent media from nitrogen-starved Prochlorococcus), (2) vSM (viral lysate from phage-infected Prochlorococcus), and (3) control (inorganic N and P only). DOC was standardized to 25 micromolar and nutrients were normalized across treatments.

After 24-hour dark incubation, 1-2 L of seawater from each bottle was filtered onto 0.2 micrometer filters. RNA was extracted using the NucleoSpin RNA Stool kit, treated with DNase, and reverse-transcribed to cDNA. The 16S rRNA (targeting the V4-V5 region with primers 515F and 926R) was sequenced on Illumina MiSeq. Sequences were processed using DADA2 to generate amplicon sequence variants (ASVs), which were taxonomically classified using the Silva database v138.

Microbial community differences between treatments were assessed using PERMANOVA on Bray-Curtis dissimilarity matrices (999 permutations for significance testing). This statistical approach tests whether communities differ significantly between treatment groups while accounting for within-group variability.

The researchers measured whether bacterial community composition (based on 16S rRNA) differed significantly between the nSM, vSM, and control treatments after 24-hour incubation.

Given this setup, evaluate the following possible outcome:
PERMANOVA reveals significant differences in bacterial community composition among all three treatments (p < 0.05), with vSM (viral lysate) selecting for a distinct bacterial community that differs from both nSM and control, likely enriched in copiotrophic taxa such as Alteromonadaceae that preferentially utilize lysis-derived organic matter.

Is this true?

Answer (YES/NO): NO